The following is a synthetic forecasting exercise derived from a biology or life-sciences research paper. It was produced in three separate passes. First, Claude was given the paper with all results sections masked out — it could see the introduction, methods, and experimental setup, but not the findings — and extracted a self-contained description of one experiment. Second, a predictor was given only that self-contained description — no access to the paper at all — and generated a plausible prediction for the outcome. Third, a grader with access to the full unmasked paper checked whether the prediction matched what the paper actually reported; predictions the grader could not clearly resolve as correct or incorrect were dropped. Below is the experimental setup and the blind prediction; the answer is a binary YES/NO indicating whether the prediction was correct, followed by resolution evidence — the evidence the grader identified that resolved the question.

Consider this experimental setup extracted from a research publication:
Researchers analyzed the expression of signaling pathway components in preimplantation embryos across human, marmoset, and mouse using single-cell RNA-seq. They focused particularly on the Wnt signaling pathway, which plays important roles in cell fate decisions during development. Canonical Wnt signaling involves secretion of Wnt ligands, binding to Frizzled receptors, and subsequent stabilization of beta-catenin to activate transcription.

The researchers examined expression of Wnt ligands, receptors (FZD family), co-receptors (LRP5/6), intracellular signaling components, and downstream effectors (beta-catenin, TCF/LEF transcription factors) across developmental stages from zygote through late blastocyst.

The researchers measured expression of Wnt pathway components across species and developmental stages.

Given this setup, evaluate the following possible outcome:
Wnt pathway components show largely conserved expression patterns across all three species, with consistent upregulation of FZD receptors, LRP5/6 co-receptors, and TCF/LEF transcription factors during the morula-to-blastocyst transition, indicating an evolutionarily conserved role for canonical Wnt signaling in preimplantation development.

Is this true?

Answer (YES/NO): NO